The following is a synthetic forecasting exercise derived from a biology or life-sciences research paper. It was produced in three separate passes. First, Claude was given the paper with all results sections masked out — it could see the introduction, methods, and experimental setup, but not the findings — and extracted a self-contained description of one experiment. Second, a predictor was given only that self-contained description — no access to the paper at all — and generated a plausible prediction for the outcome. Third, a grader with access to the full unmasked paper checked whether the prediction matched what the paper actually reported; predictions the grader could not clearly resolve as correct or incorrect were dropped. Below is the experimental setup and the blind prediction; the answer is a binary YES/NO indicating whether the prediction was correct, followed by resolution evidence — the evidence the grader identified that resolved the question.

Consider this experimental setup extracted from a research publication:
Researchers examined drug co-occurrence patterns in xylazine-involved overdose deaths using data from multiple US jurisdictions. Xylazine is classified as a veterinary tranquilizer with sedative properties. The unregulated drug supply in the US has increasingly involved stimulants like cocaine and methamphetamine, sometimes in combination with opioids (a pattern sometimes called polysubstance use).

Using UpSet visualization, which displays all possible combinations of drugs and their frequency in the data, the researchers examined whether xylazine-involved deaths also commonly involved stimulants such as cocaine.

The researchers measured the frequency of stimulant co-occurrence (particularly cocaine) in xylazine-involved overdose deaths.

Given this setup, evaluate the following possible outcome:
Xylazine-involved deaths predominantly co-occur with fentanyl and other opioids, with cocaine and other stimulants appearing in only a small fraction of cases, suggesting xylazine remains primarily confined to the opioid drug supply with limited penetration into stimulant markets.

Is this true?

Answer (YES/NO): NO